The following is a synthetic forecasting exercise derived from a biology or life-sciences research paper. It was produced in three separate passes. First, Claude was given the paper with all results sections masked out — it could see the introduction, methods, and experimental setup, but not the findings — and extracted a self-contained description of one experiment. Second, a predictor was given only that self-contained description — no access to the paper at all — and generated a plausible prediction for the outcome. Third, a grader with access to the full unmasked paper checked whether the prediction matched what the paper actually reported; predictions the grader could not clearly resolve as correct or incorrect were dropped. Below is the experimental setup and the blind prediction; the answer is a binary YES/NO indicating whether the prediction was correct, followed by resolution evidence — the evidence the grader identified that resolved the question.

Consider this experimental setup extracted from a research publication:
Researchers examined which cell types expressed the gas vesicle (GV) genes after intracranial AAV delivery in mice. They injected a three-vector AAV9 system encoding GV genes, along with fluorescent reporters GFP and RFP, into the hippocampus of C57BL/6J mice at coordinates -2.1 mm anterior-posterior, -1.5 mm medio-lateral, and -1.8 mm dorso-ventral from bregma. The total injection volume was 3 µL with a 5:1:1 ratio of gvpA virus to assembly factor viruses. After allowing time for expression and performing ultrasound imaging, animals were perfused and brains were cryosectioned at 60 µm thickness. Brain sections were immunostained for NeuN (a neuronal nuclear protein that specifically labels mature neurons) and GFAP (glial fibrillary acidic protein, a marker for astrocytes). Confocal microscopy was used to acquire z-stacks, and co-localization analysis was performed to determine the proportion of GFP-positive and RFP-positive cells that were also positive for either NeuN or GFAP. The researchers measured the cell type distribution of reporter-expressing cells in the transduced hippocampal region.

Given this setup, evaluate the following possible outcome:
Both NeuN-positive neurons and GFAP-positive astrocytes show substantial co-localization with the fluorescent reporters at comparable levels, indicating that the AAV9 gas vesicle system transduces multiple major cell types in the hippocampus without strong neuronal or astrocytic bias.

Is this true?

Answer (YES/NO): NO